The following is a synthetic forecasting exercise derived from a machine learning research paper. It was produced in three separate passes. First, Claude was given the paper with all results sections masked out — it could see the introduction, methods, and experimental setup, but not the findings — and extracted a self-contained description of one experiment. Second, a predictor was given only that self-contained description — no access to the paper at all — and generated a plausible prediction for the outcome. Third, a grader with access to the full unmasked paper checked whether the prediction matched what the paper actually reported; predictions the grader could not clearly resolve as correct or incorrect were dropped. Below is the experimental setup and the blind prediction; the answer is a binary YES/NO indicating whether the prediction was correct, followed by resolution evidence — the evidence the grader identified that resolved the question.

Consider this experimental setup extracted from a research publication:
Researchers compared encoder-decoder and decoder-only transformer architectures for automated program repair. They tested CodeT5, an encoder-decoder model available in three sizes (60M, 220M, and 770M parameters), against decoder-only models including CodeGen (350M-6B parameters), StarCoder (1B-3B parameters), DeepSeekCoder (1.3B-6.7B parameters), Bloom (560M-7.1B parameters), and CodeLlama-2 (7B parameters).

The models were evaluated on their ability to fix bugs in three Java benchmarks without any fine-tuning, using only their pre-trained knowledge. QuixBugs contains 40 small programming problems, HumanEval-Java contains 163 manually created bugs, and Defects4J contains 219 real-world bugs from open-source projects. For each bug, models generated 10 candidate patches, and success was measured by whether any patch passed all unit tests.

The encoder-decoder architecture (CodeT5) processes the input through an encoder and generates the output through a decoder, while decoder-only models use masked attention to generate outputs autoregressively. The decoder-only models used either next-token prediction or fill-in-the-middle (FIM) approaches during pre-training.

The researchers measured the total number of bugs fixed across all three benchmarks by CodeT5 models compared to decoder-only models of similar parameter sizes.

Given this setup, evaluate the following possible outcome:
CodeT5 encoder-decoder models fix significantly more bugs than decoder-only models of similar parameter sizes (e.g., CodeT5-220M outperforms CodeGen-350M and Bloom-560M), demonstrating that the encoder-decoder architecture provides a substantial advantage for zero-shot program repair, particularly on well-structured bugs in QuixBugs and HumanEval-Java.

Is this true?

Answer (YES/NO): NO